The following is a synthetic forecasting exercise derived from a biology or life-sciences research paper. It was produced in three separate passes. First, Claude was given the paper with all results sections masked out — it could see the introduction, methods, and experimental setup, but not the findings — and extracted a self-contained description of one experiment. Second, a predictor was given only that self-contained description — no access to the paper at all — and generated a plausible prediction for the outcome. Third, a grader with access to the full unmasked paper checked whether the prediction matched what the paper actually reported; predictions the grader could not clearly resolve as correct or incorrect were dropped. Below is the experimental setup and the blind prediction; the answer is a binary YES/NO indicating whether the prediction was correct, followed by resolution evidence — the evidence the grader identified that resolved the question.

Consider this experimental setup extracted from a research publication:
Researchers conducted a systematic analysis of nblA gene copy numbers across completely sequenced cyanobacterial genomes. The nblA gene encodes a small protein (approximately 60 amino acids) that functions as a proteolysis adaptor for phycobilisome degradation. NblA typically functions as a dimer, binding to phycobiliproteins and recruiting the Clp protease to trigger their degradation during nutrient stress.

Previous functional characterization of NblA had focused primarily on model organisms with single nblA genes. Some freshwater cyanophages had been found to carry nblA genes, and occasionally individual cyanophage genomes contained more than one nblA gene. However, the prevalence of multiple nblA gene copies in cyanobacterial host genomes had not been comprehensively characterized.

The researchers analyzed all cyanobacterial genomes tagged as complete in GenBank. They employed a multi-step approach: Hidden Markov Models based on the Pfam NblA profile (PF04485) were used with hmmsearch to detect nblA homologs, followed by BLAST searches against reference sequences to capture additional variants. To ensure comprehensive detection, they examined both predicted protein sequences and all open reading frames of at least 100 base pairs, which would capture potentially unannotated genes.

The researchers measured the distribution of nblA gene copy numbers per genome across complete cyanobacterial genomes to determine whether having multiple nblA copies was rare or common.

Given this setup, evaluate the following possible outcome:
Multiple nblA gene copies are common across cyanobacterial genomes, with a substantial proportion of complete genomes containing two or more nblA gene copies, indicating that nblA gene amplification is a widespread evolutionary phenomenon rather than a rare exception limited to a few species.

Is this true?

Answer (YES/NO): YES